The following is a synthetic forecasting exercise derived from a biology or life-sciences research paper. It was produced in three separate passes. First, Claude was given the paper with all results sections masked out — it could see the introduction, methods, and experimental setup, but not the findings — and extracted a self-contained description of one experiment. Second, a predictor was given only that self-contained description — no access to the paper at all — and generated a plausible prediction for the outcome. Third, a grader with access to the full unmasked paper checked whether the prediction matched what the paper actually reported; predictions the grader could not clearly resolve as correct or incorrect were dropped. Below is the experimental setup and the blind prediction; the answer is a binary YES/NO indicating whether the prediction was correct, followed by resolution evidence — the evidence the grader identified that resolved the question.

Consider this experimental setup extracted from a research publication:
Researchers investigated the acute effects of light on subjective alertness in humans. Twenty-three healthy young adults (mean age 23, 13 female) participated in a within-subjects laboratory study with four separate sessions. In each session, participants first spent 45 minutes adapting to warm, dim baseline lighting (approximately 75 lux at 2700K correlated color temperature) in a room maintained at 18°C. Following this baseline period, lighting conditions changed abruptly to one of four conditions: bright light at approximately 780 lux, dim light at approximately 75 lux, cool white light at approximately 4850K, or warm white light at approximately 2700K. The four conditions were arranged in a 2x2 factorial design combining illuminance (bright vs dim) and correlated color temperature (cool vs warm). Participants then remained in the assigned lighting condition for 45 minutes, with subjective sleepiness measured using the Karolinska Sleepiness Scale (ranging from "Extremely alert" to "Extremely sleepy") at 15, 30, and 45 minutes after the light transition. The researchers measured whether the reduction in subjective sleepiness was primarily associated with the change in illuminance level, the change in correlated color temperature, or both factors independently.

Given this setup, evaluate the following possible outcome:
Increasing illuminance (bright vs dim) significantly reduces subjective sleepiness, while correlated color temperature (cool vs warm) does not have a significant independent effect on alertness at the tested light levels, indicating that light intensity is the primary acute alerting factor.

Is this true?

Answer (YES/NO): YES